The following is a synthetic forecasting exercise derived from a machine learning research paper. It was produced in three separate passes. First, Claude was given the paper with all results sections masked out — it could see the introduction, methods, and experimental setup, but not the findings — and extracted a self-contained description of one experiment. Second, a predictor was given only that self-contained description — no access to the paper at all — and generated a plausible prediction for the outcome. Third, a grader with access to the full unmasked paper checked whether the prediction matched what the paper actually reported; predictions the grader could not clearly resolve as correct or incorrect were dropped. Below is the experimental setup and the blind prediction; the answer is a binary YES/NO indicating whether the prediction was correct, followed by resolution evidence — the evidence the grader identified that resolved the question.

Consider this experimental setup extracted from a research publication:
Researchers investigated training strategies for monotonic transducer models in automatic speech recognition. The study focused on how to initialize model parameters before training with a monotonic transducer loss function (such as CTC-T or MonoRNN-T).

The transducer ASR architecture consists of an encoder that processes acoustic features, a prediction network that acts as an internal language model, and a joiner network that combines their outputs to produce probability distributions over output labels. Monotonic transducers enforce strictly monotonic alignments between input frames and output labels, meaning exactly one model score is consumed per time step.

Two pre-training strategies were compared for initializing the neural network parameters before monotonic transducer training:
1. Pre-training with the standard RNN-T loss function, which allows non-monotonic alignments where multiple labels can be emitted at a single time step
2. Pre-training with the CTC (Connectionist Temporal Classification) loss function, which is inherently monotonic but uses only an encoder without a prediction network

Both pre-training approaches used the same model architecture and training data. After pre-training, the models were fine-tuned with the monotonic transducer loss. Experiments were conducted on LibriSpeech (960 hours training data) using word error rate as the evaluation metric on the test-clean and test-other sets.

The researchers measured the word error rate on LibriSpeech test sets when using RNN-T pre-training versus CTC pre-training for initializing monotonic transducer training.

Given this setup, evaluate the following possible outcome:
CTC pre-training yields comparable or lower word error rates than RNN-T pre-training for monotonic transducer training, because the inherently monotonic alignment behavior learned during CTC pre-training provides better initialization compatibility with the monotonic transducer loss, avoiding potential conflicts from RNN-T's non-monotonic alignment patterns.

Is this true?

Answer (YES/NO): NO